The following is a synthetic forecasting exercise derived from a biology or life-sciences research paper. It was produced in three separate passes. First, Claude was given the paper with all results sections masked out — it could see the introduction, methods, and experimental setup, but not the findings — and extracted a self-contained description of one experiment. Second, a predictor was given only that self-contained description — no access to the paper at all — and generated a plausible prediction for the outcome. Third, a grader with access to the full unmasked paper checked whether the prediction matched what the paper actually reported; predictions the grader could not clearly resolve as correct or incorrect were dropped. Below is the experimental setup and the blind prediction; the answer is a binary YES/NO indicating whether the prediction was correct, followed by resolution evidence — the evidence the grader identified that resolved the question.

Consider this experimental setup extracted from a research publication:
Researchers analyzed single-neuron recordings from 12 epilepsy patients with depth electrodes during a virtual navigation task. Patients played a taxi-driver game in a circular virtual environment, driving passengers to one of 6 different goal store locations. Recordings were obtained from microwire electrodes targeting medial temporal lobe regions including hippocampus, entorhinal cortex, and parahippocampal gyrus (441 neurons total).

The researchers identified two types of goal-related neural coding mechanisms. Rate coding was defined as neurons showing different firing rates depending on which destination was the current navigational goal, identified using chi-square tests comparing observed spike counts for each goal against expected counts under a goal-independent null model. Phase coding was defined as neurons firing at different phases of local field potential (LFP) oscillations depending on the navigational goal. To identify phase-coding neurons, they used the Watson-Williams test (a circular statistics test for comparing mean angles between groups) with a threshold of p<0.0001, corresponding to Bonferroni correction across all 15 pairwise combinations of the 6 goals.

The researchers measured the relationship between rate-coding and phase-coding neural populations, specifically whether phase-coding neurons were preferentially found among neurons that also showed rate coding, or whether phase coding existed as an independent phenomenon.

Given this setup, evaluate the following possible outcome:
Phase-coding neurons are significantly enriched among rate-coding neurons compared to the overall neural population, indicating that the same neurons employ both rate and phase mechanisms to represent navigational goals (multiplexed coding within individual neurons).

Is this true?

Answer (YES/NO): NO